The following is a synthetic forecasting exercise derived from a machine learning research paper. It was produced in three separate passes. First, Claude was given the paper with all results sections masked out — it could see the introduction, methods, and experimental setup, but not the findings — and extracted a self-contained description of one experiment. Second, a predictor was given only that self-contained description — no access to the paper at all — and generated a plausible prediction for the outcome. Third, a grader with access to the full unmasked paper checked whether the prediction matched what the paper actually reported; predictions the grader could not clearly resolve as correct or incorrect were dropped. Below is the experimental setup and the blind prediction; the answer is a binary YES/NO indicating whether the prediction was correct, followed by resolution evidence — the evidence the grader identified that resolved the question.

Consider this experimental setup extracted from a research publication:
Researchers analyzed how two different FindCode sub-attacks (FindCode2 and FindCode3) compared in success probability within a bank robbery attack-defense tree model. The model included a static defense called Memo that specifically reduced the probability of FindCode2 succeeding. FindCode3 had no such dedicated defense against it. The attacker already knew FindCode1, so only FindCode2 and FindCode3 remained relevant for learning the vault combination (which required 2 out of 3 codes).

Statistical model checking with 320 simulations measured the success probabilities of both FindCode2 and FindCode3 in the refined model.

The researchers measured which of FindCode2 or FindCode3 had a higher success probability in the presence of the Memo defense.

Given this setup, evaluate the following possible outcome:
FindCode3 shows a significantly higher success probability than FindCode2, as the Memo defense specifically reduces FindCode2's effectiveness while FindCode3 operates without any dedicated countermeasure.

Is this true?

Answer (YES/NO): YES